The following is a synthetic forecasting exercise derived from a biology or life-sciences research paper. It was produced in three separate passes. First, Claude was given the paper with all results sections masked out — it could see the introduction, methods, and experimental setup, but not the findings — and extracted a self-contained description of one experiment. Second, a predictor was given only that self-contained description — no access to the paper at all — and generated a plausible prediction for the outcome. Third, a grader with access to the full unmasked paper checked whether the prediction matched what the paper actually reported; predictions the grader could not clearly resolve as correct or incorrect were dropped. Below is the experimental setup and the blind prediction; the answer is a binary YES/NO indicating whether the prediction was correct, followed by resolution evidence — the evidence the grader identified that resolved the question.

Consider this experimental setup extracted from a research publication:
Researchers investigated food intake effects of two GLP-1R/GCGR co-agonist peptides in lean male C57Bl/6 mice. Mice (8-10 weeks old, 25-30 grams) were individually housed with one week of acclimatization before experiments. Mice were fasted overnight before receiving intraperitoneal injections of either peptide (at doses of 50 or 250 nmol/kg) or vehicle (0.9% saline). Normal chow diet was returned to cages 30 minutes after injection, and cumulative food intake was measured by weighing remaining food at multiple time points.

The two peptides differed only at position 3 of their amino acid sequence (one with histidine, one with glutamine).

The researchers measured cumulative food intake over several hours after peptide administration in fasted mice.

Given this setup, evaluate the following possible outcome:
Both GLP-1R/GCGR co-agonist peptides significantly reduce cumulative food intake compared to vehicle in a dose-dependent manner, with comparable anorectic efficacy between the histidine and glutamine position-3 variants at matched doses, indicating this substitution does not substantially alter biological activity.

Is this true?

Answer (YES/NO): NO